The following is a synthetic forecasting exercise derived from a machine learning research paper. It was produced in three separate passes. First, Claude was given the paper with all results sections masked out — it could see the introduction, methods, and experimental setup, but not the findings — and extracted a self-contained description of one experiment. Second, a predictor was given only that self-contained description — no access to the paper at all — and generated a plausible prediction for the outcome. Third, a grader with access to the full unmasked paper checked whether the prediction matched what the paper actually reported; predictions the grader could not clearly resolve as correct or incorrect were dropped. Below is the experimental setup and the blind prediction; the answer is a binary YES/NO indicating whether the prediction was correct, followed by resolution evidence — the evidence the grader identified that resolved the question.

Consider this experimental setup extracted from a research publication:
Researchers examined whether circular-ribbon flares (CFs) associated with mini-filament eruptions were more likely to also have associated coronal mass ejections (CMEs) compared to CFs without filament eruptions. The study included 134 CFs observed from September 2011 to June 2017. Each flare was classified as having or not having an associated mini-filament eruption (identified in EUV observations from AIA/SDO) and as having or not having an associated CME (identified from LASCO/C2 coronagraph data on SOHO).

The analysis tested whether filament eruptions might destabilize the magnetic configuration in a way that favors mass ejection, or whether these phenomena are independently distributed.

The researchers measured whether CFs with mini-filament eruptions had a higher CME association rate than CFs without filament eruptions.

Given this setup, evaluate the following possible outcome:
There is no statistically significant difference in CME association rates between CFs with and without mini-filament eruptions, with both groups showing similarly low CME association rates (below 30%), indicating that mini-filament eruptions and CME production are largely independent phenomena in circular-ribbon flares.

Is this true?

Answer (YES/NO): NO